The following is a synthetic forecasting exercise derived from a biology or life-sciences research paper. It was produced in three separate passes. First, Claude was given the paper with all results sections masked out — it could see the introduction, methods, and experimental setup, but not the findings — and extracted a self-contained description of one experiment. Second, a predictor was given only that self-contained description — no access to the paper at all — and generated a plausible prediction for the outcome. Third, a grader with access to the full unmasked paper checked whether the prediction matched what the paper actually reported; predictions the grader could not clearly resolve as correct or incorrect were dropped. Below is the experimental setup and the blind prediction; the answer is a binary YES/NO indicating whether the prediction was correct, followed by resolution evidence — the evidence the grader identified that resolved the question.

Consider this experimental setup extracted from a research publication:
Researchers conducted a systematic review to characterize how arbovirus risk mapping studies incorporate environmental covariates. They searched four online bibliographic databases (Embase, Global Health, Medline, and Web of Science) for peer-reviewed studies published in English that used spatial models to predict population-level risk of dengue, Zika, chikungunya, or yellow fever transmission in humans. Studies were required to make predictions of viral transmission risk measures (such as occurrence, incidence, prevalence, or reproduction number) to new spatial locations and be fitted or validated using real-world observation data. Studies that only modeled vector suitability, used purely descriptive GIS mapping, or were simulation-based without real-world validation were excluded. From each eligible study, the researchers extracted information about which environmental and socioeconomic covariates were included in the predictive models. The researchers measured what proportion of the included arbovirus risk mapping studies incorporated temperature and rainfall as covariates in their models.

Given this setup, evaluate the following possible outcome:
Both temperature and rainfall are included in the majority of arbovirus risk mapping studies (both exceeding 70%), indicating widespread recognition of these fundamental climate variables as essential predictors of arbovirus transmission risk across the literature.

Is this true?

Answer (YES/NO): NO